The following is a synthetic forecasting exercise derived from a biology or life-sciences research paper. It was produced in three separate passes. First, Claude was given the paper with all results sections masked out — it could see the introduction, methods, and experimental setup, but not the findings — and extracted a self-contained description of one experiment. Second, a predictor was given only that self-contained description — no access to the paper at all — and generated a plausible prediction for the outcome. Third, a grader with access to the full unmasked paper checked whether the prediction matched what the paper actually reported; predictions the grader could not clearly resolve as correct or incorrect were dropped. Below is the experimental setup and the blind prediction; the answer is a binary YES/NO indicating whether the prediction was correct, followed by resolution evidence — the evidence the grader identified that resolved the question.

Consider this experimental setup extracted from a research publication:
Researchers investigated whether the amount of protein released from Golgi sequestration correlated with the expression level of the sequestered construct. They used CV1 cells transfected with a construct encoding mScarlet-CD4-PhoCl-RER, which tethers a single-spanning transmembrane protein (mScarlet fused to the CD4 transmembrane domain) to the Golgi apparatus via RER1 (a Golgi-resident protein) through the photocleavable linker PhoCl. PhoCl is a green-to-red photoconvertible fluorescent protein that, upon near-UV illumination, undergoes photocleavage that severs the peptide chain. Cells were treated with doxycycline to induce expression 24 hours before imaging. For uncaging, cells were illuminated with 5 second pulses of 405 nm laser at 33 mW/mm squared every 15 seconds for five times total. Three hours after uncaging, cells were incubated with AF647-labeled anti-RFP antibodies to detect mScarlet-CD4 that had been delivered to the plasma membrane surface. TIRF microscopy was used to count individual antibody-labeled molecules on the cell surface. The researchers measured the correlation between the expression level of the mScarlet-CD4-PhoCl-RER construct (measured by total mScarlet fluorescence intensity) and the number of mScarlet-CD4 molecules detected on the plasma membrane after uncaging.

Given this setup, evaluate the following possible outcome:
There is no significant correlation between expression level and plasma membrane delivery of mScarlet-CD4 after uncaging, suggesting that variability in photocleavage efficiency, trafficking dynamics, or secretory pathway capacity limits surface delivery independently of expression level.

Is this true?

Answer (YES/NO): NO